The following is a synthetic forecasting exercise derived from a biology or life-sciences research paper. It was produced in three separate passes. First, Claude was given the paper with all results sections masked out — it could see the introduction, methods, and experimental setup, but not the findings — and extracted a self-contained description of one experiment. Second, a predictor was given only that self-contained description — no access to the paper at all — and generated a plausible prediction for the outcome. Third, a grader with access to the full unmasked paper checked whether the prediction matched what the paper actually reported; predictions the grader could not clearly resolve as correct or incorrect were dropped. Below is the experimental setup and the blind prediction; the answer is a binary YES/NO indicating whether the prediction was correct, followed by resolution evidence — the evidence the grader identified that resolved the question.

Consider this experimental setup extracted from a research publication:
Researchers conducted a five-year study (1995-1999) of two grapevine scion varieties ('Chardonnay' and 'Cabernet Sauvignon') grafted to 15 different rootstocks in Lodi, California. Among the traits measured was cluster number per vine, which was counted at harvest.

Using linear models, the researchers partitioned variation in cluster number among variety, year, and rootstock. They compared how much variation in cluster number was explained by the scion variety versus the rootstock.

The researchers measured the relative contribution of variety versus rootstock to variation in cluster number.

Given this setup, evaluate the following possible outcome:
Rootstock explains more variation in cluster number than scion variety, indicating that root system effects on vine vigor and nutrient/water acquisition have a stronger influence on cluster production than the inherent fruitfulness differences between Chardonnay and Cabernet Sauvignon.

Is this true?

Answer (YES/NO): NO